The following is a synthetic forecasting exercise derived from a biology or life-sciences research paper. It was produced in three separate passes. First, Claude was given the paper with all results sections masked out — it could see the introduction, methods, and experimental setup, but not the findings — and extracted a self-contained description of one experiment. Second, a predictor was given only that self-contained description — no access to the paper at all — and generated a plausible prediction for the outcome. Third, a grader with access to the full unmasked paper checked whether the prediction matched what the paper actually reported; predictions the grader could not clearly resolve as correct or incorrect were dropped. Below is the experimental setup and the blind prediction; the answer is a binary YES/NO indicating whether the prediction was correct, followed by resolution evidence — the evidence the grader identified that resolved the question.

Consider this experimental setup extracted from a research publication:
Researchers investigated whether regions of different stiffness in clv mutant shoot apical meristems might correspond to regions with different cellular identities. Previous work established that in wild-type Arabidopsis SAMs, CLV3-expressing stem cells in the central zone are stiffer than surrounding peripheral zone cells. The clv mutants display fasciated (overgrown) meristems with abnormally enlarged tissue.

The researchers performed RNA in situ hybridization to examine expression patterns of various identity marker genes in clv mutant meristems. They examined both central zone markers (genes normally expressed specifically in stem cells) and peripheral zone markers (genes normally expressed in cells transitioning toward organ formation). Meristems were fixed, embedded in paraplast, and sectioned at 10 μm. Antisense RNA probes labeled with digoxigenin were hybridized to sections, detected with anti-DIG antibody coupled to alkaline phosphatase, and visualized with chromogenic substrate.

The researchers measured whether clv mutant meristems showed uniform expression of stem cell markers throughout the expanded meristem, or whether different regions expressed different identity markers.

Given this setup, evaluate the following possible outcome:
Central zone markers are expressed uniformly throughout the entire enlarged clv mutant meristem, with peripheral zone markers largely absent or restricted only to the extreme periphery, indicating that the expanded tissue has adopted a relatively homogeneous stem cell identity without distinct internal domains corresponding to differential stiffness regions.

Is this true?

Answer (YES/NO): NO